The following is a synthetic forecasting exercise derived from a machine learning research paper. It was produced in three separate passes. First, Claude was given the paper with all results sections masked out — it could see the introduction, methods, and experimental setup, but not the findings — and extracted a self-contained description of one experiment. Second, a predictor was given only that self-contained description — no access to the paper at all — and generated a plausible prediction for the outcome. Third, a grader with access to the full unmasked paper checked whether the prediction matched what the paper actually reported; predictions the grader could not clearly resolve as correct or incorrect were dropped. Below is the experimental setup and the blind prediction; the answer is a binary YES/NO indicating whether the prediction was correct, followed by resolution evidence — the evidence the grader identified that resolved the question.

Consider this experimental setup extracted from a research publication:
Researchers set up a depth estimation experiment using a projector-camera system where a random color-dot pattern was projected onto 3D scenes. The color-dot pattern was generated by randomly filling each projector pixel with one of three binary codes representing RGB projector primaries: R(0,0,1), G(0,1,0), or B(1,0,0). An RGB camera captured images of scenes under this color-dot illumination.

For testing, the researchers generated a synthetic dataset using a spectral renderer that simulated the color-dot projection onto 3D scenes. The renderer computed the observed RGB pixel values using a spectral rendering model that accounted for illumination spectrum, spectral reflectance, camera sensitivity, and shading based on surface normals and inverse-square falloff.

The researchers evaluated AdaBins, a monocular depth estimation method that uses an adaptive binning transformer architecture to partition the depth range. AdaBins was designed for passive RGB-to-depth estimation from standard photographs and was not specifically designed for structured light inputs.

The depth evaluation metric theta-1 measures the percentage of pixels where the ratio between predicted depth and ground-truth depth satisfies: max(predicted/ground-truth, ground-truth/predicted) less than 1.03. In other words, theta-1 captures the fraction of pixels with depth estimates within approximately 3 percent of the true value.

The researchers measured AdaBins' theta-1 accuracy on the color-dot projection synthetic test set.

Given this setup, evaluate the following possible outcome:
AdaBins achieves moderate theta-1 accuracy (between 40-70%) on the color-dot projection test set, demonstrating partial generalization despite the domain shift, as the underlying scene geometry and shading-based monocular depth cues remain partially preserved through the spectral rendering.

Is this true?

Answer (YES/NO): YES